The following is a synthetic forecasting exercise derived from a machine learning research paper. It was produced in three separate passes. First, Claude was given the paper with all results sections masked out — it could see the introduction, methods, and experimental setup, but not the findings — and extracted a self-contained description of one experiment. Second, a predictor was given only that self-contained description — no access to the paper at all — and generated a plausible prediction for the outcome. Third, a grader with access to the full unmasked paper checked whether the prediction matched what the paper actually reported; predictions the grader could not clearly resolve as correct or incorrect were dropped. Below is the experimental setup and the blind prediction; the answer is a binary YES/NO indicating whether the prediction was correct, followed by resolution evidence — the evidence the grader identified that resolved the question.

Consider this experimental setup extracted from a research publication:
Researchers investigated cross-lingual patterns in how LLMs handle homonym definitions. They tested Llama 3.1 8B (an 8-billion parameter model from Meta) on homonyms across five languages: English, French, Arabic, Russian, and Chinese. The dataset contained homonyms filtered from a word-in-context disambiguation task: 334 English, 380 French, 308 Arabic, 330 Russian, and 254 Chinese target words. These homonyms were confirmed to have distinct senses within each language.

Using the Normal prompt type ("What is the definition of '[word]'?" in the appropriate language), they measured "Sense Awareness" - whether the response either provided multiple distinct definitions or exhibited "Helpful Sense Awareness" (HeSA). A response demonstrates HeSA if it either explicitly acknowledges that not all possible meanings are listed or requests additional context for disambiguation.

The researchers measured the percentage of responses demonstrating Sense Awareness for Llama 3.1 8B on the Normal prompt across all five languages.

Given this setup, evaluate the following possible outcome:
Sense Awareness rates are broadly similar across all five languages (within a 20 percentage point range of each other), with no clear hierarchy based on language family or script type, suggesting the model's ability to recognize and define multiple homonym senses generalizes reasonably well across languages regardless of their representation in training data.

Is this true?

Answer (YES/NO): NO